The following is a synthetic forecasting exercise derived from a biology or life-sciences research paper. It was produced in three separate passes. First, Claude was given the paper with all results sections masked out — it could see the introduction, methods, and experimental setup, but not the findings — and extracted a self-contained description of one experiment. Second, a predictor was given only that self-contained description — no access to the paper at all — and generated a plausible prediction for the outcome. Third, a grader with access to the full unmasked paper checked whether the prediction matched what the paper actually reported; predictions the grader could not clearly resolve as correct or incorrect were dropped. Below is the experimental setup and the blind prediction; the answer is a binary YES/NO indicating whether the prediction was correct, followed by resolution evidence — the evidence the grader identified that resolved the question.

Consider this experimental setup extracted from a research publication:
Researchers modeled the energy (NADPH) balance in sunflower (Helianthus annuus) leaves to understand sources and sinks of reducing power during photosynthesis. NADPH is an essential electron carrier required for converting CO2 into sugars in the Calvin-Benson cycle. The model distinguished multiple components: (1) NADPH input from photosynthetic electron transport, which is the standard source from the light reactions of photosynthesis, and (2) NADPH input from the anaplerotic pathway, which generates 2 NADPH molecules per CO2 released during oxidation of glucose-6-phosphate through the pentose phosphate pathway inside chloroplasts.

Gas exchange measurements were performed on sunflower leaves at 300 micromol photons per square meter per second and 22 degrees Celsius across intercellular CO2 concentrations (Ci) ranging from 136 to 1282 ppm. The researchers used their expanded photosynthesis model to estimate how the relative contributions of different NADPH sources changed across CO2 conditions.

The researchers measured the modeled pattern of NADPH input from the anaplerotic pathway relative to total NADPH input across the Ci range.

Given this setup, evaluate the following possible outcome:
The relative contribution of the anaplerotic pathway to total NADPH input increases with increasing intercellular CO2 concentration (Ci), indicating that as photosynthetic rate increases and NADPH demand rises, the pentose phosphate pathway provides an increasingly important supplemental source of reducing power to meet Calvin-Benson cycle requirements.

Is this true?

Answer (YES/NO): NO